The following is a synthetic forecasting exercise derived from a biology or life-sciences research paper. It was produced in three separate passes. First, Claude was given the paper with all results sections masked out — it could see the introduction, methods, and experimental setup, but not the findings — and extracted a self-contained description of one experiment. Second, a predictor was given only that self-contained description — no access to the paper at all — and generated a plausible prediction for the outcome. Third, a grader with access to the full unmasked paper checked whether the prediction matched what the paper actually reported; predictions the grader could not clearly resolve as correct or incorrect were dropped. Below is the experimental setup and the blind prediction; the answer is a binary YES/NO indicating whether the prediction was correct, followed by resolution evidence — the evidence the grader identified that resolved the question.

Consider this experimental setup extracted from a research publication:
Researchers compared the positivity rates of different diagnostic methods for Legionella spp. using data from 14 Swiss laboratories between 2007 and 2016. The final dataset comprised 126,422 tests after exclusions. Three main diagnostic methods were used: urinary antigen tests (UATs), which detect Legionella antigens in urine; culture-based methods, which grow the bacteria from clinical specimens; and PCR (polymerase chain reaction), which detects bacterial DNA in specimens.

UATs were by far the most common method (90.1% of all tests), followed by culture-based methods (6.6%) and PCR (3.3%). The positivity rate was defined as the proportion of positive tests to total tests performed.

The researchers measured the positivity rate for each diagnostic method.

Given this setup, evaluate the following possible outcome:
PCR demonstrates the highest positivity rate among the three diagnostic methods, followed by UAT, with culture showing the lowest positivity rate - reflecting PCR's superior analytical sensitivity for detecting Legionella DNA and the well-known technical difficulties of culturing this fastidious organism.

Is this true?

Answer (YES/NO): YES